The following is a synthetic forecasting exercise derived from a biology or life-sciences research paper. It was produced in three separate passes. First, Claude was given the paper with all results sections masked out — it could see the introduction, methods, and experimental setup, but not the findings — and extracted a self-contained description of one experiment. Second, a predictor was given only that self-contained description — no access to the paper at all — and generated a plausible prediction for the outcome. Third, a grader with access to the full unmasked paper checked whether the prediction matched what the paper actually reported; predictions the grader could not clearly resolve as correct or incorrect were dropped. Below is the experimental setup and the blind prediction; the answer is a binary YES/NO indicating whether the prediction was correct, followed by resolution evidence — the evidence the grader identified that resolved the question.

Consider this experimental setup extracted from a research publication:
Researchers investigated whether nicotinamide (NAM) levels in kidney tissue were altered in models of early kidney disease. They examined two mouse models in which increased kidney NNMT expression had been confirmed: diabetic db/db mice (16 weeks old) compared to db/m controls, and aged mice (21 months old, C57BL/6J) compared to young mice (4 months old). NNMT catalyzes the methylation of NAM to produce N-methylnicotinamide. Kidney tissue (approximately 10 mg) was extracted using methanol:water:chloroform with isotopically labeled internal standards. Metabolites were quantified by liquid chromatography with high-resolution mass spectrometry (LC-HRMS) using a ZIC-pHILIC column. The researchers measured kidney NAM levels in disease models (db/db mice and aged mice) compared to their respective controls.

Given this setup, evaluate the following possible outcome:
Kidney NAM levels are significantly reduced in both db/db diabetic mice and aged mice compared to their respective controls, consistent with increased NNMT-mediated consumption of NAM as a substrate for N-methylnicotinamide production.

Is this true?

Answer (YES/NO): NO